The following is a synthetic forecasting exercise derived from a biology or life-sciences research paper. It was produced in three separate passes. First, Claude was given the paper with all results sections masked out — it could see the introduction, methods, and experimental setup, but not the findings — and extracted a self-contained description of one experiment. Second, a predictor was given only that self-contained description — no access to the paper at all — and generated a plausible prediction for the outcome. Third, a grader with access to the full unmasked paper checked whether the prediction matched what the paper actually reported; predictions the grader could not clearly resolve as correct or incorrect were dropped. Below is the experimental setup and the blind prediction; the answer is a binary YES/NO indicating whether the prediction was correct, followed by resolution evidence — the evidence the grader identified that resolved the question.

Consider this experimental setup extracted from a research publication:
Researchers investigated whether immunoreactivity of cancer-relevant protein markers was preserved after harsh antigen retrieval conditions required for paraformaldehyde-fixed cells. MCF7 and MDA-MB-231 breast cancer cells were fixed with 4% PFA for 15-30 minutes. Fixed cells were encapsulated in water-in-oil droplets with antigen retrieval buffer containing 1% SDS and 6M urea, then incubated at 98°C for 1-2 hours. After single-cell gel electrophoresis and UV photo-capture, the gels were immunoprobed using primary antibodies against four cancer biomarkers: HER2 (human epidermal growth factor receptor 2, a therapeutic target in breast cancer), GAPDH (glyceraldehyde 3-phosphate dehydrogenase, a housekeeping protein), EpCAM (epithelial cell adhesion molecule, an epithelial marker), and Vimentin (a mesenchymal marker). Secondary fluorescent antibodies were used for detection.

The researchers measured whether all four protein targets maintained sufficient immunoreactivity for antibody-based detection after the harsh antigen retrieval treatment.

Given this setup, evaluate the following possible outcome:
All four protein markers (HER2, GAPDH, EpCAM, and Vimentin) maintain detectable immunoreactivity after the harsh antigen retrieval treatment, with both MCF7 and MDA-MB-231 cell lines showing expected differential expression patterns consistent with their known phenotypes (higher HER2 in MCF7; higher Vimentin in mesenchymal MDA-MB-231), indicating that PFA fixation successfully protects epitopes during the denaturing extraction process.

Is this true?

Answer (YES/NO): YES